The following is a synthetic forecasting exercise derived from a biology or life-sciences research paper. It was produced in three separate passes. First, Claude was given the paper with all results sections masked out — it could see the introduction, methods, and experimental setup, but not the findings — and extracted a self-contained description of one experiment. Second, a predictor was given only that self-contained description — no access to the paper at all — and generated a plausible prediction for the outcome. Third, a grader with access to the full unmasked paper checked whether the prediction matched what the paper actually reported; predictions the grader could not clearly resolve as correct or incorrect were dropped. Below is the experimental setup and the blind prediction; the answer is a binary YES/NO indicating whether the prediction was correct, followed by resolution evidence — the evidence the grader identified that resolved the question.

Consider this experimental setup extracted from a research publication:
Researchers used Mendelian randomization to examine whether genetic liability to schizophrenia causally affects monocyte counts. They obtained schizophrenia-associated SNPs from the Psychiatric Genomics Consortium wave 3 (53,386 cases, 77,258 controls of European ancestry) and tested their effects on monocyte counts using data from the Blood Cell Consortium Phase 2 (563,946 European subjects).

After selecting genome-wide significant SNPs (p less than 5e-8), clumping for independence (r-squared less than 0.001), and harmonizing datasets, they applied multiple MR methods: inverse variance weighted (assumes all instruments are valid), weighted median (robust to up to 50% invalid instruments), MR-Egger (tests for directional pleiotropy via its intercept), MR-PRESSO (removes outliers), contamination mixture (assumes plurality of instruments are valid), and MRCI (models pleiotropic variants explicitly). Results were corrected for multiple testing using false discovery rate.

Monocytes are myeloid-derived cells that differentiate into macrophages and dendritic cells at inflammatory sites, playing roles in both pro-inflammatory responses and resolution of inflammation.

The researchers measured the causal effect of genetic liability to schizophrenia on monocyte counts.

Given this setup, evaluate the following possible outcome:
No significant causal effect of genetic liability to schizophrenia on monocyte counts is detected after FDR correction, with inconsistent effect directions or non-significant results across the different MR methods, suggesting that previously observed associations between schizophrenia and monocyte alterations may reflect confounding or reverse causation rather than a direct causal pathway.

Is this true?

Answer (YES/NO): NO